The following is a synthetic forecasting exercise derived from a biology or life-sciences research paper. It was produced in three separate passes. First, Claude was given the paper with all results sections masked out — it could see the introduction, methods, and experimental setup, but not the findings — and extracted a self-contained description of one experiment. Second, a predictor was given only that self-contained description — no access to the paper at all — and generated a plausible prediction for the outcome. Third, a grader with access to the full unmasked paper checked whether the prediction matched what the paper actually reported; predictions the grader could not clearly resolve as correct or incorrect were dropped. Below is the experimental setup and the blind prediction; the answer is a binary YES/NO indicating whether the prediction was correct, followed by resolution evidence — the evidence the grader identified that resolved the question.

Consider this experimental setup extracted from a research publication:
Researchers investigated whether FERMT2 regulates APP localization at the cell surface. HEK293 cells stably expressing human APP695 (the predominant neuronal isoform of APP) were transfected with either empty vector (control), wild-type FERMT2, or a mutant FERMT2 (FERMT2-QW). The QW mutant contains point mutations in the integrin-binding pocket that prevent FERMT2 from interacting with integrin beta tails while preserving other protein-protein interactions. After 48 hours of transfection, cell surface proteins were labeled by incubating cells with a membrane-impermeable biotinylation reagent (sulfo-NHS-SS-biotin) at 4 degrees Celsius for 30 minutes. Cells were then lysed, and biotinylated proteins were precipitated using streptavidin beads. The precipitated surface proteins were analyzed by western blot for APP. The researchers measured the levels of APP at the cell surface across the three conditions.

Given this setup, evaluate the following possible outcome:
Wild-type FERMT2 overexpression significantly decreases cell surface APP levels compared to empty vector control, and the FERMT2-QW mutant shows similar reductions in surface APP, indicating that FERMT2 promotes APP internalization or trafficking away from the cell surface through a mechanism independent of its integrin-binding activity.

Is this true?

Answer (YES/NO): NO